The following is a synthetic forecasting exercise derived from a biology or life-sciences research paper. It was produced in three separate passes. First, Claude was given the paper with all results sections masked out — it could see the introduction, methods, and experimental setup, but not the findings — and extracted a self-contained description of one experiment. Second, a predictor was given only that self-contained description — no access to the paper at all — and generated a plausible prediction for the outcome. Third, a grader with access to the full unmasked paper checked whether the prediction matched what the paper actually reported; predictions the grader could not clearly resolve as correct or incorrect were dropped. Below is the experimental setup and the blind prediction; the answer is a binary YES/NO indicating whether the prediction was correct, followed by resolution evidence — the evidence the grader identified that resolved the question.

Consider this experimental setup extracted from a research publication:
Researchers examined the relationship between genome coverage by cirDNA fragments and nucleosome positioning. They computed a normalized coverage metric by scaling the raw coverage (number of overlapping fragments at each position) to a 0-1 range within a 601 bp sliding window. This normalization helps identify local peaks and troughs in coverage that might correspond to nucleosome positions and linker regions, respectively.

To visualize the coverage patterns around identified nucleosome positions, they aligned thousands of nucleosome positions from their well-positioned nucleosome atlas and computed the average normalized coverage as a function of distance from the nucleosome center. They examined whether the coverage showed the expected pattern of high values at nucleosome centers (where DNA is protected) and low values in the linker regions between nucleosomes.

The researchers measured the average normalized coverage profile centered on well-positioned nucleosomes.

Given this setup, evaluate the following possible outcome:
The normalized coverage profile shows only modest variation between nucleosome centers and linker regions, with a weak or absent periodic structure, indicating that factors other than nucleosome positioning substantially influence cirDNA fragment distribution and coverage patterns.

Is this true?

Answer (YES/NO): NO